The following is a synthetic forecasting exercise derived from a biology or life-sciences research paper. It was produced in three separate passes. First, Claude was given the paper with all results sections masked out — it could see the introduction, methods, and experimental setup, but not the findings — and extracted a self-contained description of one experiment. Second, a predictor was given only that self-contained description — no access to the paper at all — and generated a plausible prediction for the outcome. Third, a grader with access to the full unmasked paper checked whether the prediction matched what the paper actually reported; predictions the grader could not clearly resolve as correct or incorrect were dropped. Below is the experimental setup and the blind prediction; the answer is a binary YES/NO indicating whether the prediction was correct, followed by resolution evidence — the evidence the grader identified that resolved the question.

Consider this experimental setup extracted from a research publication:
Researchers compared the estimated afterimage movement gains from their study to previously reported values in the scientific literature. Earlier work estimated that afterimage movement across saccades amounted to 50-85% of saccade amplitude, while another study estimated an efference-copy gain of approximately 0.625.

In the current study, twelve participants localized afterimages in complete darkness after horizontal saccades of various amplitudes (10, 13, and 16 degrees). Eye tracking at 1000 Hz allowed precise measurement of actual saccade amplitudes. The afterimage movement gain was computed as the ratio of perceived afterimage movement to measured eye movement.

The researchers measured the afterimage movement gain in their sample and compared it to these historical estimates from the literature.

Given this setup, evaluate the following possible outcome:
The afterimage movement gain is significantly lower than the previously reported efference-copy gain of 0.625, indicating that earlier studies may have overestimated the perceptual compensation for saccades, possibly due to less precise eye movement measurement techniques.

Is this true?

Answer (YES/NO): NO